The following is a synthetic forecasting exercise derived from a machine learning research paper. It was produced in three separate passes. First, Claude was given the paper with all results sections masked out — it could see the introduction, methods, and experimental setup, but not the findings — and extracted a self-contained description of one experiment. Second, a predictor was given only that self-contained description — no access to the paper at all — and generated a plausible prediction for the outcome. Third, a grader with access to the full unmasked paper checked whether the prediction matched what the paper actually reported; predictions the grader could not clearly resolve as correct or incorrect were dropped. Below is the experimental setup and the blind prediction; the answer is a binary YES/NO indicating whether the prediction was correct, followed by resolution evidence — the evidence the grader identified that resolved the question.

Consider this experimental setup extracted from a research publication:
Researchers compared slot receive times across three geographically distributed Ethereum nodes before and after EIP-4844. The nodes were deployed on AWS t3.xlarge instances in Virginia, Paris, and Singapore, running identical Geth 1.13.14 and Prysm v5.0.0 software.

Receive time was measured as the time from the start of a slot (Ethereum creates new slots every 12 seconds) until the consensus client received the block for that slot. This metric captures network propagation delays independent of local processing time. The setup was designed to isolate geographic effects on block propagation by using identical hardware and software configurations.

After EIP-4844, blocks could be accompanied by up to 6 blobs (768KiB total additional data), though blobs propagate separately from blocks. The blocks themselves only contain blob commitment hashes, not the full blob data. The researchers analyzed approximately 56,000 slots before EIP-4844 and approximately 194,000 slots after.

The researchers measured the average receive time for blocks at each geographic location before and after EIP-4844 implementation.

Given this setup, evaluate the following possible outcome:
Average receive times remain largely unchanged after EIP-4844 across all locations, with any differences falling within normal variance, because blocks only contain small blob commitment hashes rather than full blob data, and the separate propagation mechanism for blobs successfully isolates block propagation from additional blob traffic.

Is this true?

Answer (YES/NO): NO